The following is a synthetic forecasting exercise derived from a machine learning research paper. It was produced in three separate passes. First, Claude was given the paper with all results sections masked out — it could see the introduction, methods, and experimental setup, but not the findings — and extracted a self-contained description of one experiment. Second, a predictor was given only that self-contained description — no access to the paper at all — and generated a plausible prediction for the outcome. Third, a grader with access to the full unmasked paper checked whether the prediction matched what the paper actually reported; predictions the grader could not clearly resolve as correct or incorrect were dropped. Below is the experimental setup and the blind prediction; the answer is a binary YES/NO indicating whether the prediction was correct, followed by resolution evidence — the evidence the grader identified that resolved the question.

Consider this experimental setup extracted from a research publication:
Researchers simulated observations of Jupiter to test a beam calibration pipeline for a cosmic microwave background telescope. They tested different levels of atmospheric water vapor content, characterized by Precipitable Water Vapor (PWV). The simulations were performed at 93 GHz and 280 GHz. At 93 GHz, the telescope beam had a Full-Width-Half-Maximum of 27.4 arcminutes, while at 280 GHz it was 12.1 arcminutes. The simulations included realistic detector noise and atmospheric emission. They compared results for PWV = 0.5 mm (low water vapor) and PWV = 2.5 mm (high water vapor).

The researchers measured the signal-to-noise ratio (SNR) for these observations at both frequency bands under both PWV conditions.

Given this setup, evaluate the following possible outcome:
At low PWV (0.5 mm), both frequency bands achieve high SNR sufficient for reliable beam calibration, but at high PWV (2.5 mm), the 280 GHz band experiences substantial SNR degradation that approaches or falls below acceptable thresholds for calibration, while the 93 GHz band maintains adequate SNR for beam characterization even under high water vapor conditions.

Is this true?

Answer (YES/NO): NO